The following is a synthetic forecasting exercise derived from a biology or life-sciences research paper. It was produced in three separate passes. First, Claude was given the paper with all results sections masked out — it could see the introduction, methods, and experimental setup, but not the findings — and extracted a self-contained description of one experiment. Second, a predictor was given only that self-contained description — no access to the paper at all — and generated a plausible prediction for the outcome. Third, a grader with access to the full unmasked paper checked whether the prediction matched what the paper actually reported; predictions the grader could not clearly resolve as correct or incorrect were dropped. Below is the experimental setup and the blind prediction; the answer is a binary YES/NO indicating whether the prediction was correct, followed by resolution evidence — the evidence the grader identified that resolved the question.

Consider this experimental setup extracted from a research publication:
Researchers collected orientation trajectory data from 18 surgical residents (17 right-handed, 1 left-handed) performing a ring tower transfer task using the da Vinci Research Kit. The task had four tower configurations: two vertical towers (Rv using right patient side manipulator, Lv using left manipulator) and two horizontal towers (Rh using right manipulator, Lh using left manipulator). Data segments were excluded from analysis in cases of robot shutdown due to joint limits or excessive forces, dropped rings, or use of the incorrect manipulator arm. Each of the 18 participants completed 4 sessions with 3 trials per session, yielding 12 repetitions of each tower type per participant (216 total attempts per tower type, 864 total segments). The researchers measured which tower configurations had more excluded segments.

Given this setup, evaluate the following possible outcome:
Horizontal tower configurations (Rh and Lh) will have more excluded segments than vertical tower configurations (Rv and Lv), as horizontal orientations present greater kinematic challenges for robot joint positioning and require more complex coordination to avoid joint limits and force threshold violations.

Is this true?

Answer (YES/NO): NO